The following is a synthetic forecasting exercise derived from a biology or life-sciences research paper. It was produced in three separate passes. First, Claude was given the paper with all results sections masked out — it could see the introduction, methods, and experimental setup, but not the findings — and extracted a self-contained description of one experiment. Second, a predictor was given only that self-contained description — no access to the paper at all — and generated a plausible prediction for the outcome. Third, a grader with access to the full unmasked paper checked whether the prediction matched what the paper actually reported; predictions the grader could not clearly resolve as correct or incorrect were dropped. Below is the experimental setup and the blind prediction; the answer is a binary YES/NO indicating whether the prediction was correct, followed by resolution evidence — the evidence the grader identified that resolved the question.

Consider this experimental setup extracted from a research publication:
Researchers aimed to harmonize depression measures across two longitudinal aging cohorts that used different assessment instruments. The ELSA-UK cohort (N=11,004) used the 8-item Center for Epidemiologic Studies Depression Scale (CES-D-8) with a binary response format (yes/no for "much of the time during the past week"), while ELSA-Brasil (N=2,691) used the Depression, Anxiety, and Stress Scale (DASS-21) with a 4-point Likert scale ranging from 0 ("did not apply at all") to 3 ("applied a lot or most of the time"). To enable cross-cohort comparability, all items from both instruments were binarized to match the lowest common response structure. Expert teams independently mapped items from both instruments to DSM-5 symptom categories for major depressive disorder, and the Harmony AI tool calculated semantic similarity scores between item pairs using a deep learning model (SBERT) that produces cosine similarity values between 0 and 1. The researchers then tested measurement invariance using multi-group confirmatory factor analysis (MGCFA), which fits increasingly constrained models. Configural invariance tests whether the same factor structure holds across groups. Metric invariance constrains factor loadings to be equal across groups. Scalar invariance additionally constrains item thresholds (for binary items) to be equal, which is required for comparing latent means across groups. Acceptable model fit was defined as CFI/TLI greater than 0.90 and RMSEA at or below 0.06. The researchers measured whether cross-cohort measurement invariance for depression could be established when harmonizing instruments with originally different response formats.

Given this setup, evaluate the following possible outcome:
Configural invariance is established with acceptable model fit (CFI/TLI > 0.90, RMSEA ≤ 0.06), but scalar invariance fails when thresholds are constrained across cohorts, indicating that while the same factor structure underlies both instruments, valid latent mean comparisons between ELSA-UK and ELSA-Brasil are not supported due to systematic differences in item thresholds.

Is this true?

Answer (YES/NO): NO